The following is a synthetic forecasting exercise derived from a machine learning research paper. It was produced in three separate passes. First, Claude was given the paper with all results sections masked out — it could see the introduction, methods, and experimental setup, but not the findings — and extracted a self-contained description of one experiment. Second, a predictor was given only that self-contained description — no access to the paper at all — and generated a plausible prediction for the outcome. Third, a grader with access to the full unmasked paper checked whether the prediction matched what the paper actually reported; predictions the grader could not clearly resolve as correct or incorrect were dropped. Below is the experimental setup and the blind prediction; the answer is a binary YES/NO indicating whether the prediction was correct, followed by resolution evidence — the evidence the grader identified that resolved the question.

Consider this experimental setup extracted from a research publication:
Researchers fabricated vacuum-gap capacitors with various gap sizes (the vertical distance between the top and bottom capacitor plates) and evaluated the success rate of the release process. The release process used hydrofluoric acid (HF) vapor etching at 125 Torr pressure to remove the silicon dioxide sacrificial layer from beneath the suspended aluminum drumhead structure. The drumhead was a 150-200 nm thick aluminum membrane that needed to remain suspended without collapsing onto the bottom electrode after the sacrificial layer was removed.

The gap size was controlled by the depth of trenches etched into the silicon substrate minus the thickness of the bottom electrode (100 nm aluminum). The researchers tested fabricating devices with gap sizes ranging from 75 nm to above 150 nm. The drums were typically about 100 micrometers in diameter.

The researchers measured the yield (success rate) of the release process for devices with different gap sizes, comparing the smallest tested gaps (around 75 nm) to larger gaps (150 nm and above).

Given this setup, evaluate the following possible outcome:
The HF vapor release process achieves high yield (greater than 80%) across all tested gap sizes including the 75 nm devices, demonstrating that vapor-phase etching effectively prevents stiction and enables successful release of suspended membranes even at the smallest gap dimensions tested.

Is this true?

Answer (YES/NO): NO